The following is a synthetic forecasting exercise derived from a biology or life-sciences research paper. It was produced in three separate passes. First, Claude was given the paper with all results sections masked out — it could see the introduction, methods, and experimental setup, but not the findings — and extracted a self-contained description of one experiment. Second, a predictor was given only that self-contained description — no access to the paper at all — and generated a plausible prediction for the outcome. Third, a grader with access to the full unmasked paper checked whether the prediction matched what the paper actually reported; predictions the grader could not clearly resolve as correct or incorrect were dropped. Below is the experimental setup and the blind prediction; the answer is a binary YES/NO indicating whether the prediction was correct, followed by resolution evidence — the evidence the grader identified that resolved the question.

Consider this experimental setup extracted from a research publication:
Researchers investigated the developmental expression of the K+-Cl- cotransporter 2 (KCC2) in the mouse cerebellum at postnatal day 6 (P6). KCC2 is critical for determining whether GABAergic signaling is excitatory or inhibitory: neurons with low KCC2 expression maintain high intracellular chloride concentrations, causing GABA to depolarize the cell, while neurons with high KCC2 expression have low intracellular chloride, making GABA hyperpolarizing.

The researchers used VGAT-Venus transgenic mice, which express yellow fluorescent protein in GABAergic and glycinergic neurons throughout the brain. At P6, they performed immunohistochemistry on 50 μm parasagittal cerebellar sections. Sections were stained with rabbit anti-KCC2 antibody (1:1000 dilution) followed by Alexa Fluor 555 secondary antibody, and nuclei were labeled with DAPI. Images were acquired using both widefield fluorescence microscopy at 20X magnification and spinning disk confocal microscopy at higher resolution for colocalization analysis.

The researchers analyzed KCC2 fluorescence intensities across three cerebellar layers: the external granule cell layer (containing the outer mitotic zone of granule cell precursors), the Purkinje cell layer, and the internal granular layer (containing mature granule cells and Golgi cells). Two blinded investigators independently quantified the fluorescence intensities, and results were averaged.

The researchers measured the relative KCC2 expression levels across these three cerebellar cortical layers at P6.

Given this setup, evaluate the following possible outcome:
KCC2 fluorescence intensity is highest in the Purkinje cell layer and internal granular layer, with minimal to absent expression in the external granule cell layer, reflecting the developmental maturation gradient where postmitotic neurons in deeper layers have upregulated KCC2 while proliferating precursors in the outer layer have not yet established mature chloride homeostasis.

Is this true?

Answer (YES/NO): NO